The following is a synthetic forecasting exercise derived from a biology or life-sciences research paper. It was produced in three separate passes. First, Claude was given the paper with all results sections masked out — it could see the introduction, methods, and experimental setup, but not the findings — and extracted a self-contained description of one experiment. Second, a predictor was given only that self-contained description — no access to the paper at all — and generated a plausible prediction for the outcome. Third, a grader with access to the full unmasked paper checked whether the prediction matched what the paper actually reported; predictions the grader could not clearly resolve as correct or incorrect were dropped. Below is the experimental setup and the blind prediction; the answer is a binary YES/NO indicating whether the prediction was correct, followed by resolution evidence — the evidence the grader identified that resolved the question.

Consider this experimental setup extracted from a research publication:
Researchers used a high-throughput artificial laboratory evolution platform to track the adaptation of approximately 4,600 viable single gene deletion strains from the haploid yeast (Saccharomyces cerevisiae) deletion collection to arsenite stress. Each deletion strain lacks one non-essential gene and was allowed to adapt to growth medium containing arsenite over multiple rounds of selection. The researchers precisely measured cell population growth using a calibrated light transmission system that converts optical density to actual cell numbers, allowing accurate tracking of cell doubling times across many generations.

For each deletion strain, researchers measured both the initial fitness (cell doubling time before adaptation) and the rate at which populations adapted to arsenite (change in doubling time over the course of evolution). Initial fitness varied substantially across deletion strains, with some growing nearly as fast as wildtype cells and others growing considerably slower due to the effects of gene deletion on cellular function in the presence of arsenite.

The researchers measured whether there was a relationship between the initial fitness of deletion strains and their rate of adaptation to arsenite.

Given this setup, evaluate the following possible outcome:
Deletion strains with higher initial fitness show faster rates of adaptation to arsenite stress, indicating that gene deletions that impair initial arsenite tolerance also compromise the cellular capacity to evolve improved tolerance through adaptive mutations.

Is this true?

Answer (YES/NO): NO